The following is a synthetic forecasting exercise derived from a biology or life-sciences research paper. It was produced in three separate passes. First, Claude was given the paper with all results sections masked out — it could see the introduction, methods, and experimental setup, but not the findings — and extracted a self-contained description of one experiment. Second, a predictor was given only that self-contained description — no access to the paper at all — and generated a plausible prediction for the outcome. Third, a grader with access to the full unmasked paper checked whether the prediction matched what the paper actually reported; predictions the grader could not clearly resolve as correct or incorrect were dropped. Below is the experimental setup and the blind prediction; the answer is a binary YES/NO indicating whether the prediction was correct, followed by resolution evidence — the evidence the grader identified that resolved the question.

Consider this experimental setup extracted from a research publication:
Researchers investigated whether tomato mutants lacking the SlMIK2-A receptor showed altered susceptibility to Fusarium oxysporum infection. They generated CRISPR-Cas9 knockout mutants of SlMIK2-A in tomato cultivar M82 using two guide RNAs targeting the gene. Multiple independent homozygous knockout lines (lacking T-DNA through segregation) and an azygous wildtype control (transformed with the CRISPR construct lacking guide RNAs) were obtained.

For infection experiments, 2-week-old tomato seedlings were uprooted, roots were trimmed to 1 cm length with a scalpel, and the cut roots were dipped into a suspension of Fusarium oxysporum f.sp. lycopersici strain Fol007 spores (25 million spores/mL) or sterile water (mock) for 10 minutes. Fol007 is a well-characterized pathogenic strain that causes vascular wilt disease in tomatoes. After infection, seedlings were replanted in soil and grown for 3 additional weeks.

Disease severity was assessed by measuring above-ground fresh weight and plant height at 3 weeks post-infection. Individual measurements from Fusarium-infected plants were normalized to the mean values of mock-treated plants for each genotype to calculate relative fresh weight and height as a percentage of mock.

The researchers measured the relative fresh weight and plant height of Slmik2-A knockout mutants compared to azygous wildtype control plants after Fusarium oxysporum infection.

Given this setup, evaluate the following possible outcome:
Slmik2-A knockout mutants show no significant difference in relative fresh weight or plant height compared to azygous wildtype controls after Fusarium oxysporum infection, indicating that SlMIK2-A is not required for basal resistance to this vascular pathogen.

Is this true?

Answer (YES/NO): NO